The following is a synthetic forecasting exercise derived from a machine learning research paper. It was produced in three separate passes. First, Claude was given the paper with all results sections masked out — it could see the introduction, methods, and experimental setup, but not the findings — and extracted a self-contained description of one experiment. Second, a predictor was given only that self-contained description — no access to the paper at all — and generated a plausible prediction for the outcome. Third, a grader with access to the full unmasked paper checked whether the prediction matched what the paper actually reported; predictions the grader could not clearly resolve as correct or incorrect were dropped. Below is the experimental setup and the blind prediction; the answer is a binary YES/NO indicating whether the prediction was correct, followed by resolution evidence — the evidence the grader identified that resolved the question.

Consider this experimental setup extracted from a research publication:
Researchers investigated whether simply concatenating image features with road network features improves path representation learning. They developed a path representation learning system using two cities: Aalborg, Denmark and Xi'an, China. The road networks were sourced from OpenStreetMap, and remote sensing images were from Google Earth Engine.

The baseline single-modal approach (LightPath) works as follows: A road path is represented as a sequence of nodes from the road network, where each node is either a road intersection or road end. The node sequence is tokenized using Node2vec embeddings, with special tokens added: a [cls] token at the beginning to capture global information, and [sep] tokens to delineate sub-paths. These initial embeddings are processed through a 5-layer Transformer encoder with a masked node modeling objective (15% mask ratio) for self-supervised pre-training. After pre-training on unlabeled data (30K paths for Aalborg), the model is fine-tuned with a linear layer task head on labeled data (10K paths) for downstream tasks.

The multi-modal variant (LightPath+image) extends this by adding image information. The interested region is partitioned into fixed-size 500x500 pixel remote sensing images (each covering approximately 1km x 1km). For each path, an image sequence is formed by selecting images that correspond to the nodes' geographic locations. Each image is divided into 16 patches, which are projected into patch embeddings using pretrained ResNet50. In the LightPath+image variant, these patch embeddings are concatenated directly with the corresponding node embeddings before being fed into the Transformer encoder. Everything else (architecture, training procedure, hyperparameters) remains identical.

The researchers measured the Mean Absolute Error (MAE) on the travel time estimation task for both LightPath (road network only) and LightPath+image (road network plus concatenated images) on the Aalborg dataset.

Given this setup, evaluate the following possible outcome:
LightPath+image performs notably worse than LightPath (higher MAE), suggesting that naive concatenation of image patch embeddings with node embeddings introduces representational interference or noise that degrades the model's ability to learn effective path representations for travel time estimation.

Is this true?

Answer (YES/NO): NO